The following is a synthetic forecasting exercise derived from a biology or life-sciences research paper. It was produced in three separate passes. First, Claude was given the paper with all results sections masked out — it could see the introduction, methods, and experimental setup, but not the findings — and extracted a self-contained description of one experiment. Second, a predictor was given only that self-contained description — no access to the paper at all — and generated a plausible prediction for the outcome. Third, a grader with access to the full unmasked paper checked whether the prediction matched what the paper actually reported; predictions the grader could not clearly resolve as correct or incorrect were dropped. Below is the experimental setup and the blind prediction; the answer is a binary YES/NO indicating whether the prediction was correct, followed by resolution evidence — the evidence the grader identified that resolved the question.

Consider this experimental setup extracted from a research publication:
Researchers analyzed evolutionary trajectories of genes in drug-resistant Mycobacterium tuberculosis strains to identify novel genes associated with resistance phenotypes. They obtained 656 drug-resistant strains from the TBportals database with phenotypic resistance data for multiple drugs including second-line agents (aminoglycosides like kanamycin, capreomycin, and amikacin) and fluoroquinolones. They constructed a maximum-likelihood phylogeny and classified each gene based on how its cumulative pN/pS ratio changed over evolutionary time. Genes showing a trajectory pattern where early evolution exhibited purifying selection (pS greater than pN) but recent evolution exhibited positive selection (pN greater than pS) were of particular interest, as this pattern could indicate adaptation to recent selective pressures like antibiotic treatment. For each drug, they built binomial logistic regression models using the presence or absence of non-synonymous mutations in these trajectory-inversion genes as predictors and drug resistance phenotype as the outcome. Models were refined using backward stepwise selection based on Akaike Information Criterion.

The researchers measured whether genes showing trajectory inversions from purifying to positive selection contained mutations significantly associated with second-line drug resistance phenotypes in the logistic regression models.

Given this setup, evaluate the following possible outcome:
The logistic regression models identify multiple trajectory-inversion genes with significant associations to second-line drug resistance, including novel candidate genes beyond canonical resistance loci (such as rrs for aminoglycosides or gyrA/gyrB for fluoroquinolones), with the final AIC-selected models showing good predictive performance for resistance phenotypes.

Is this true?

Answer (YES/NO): NO